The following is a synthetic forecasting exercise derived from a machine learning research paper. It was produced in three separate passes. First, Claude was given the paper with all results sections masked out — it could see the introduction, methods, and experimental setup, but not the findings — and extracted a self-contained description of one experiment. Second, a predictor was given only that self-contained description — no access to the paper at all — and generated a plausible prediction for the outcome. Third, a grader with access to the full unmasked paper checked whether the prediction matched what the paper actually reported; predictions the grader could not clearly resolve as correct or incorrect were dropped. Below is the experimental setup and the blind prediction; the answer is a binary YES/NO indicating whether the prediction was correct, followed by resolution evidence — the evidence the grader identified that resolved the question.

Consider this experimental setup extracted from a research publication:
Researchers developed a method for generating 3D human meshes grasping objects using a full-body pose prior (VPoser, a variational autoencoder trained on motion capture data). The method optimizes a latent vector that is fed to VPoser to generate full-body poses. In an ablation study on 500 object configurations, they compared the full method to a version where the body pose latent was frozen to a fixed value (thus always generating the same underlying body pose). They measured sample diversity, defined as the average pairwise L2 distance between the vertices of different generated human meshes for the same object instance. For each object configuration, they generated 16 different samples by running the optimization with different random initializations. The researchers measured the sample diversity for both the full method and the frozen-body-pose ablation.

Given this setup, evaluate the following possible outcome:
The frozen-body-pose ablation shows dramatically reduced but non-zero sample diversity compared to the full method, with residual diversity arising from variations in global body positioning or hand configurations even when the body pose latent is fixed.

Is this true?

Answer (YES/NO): NO